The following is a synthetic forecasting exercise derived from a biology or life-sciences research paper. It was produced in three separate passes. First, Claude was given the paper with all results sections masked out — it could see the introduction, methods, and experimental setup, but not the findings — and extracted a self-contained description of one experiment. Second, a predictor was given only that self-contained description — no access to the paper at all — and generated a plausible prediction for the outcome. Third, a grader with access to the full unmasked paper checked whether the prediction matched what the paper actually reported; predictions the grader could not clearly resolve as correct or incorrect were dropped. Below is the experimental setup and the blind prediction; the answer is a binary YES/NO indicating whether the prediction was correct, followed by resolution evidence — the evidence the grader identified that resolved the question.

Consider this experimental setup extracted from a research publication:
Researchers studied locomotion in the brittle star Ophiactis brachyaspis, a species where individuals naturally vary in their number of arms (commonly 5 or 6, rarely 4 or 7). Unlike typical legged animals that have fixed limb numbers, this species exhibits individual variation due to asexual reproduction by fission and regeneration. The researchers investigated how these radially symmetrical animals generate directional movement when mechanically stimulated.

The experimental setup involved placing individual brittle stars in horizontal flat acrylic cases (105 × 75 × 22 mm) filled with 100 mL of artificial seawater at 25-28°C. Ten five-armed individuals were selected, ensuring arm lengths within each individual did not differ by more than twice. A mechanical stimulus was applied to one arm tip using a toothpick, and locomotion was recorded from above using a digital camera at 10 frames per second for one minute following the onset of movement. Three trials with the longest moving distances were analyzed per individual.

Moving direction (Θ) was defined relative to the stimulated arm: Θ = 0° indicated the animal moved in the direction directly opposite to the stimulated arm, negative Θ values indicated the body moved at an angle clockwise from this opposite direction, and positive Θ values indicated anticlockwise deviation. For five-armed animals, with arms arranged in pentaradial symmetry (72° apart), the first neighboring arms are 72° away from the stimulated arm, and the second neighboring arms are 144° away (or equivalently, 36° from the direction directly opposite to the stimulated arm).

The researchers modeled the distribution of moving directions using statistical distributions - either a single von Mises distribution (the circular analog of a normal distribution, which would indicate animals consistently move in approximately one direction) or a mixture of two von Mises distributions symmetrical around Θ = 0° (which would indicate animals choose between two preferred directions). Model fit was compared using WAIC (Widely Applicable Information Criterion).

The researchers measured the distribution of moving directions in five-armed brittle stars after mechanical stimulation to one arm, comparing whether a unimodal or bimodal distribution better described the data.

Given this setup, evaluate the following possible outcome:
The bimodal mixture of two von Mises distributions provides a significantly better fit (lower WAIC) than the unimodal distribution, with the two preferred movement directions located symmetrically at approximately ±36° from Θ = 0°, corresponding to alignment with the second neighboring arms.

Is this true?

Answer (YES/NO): NO